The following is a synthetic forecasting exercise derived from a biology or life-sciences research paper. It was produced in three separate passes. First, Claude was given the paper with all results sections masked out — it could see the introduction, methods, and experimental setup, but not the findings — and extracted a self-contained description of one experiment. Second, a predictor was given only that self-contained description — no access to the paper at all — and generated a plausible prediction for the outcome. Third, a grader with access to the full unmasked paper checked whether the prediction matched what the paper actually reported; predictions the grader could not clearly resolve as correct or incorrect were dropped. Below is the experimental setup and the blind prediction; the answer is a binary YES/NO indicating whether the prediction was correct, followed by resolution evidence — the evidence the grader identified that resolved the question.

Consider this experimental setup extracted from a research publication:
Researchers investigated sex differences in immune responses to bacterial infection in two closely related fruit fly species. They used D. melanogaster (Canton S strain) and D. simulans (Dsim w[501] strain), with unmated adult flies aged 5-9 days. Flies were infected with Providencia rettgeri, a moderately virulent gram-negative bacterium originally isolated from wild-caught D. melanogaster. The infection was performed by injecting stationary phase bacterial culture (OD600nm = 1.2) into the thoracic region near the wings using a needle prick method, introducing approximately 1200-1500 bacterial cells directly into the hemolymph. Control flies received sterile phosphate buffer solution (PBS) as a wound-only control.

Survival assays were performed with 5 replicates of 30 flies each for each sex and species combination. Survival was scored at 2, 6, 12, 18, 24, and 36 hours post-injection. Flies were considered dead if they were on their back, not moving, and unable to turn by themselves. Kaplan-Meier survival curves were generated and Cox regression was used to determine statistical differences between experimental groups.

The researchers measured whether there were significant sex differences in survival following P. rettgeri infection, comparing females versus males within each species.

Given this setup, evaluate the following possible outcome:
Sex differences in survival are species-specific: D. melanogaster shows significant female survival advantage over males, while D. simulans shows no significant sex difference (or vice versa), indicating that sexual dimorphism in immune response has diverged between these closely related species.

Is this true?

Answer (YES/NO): YES